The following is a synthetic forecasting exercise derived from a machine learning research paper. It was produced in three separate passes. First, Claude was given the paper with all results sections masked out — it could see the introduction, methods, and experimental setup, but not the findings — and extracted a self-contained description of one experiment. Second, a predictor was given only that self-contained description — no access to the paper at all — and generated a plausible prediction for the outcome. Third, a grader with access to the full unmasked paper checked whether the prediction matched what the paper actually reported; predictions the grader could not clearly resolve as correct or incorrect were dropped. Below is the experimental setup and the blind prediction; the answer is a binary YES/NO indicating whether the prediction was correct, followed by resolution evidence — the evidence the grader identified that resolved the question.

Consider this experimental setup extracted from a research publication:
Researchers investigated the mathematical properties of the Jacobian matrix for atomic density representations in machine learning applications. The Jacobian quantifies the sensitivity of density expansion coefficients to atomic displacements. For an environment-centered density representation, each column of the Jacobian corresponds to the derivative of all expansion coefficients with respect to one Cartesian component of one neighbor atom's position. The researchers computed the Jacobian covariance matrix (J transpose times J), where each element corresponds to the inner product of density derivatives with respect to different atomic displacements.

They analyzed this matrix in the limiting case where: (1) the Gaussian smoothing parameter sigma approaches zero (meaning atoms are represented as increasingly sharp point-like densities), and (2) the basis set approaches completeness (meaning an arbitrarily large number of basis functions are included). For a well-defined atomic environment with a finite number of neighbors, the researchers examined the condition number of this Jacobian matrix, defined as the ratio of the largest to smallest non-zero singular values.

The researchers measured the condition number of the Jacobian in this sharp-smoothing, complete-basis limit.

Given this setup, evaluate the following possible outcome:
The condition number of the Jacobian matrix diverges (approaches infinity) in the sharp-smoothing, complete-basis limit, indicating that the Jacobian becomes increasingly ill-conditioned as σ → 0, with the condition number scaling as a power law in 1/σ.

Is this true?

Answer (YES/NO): NO